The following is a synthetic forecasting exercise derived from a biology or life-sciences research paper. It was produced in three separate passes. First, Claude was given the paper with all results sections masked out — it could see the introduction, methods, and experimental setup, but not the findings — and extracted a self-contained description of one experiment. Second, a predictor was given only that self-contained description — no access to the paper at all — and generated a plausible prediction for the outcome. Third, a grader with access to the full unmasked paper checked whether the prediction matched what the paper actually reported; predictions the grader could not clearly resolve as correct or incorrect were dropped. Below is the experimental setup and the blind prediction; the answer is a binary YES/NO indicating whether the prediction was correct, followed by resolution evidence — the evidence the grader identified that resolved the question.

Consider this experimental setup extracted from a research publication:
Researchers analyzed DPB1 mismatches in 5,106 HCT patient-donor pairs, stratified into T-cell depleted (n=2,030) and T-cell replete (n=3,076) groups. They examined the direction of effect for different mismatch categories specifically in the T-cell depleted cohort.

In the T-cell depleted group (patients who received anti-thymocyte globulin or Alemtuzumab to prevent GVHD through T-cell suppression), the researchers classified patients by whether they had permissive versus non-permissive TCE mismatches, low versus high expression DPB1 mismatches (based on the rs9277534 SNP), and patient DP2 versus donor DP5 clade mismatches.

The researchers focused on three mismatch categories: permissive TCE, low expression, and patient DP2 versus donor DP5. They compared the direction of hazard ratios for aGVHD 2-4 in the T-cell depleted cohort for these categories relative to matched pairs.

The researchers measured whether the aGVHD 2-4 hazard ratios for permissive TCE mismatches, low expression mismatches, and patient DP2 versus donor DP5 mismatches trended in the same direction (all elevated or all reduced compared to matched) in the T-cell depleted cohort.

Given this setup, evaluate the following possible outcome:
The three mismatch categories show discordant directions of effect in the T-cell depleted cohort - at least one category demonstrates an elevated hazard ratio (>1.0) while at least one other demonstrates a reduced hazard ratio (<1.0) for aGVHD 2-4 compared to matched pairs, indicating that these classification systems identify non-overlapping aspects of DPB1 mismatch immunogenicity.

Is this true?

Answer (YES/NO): NO